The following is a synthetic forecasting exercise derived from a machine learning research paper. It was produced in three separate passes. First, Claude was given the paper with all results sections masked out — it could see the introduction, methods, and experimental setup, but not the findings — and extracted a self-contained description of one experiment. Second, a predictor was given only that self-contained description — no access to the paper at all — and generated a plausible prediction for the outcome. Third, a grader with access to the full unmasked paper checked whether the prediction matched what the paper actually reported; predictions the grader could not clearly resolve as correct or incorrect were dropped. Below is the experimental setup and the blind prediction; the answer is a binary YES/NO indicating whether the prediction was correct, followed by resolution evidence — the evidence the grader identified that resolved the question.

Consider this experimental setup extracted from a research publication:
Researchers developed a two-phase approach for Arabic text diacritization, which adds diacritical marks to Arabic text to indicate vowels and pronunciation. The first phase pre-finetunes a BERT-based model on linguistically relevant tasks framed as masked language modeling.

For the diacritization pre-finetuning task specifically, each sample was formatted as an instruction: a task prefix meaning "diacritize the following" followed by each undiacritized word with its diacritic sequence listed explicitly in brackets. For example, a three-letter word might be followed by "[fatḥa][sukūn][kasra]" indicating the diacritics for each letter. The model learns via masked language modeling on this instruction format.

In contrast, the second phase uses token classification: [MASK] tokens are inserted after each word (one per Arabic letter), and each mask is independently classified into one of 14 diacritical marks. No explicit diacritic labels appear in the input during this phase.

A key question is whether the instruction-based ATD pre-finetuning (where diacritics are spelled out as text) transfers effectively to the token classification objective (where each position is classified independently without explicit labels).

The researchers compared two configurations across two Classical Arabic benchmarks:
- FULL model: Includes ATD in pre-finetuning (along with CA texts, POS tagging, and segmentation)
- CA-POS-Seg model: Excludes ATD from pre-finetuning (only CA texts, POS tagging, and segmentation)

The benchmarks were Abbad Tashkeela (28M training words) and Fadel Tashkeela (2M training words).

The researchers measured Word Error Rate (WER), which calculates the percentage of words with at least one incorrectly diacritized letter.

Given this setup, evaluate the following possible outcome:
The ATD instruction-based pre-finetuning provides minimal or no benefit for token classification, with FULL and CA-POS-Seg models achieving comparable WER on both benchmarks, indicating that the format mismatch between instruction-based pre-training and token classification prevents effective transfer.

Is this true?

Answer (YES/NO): NO